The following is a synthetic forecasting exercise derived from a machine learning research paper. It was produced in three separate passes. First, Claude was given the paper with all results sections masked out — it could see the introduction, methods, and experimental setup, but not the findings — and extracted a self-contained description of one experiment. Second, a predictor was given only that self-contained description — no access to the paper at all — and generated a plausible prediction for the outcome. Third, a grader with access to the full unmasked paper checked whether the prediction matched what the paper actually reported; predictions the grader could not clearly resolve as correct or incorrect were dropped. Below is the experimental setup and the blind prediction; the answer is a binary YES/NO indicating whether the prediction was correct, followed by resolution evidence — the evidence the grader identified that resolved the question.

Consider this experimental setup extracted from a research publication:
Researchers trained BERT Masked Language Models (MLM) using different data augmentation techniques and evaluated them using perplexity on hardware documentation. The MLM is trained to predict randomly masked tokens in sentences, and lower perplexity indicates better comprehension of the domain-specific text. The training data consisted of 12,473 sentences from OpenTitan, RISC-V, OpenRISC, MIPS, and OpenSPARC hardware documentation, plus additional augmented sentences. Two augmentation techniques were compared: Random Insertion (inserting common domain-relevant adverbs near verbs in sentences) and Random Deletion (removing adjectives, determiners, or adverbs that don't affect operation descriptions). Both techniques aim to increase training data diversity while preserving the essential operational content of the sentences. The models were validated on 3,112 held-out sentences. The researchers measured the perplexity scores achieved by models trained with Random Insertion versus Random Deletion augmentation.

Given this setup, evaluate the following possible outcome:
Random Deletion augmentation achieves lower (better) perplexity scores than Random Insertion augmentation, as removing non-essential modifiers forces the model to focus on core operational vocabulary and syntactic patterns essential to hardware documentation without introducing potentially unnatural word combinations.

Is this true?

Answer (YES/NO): NO